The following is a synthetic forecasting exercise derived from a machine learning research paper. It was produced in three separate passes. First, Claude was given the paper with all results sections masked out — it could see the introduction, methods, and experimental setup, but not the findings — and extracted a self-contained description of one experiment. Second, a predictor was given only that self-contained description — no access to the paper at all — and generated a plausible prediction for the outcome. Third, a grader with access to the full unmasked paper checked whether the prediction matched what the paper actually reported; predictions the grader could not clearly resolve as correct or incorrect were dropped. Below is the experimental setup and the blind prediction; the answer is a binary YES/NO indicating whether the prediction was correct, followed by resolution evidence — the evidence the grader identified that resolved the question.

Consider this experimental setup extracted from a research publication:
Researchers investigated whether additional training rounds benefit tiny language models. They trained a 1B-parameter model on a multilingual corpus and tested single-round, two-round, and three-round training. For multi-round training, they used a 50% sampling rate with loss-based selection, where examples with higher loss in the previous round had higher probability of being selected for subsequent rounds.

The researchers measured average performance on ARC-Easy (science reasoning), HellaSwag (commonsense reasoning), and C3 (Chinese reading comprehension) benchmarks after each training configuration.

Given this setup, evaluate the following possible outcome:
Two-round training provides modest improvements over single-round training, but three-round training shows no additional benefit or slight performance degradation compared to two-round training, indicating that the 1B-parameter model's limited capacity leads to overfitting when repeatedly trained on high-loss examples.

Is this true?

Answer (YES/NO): YES